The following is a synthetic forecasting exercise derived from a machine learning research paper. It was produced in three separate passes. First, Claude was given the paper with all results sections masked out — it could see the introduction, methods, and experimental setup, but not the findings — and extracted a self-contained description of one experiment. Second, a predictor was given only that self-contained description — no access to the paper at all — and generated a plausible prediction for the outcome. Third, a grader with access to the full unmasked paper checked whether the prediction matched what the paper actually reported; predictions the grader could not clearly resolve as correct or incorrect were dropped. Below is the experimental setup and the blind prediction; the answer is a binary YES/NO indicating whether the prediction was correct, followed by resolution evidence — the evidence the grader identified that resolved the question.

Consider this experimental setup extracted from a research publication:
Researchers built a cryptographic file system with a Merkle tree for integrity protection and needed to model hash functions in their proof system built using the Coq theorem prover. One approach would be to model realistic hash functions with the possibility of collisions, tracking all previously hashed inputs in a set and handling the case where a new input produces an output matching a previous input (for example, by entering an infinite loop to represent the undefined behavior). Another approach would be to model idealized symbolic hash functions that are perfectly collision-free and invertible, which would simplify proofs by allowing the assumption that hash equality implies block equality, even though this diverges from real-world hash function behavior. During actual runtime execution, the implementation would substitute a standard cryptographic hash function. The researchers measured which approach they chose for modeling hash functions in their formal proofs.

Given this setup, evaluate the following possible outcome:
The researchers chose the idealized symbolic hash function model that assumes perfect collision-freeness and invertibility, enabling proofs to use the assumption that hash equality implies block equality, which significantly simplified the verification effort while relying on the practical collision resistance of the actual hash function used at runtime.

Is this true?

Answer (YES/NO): YES